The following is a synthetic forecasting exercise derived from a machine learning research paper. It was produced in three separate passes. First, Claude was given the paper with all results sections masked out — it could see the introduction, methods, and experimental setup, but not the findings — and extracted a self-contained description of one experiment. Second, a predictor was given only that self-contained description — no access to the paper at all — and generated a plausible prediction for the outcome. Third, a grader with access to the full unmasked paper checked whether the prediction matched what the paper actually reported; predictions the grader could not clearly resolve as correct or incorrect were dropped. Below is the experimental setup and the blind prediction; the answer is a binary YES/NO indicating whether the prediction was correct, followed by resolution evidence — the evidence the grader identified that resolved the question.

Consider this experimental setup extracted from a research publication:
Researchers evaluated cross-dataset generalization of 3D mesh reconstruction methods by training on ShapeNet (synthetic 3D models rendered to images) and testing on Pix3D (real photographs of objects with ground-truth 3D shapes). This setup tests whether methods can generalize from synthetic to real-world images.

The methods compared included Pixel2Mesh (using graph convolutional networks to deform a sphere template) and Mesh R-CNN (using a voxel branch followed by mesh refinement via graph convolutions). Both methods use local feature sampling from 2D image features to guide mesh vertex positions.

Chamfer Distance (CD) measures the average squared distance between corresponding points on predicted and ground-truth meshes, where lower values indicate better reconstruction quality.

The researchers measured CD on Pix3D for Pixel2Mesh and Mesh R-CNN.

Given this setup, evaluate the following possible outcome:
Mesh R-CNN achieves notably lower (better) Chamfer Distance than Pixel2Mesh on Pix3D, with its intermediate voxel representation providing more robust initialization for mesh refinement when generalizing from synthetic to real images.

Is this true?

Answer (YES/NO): NO